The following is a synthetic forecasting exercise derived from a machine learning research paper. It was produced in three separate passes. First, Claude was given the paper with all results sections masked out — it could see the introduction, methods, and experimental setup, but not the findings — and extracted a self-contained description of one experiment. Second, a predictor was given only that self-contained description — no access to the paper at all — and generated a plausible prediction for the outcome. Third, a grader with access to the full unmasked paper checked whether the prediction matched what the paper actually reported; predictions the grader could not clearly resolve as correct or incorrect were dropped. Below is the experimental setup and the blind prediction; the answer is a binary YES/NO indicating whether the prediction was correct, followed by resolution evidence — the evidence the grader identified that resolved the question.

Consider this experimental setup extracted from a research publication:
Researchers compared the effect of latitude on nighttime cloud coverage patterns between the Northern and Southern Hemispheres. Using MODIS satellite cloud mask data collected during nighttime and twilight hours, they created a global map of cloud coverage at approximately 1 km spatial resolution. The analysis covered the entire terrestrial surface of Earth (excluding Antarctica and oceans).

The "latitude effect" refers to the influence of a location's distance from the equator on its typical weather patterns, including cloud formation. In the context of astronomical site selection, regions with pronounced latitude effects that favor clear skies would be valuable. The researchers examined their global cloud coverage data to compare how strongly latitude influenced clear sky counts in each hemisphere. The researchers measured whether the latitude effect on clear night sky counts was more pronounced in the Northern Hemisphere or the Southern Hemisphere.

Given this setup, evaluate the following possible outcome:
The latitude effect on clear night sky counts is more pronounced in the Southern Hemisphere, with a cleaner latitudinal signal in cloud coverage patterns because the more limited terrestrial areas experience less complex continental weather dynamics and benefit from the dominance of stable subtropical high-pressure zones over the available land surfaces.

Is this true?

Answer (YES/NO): YES